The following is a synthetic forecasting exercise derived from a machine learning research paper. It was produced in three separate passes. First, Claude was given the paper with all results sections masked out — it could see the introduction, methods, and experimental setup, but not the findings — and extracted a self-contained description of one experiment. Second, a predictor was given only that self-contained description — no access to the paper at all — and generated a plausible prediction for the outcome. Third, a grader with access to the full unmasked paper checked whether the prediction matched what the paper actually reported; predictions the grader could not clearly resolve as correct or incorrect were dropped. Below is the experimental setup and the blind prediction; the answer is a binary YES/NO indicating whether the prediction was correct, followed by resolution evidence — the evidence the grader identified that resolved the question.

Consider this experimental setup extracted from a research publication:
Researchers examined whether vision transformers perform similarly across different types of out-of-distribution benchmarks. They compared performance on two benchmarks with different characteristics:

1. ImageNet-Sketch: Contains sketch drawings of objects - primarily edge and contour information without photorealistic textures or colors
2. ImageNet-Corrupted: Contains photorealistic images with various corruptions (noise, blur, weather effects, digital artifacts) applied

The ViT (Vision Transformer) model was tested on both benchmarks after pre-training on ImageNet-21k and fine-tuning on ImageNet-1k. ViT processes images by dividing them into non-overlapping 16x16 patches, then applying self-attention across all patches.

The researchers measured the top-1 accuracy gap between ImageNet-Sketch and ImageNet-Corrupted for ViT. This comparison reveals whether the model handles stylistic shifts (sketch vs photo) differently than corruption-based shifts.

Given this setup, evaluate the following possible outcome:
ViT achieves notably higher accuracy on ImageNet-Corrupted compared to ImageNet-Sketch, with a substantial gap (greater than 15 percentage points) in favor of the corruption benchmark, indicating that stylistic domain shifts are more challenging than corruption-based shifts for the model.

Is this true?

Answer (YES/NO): YES